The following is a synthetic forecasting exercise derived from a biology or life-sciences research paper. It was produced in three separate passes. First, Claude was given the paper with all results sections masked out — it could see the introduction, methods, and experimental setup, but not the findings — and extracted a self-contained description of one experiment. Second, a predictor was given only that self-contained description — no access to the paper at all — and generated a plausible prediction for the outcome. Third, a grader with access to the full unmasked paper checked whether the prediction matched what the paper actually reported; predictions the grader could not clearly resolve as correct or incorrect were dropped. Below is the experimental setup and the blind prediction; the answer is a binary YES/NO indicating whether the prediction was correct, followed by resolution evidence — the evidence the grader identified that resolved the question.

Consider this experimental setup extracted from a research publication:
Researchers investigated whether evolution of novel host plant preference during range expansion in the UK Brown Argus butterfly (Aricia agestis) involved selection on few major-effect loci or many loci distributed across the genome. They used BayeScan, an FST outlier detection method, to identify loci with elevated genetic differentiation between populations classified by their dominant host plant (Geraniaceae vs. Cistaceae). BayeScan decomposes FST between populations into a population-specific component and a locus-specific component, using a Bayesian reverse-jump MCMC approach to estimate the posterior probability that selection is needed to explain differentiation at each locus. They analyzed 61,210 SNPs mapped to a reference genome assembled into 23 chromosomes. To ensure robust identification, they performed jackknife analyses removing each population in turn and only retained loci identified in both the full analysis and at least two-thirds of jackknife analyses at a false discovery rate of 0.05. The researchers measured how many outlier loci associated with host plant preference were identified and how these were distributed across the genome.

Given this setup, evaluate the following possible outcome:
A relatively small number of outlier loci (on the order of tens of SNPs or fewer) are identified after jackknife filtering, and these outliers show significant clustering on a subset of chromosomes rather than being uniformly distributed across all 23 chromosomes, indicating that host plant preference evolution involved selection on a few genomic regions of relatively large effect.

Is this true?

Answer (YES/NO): NO